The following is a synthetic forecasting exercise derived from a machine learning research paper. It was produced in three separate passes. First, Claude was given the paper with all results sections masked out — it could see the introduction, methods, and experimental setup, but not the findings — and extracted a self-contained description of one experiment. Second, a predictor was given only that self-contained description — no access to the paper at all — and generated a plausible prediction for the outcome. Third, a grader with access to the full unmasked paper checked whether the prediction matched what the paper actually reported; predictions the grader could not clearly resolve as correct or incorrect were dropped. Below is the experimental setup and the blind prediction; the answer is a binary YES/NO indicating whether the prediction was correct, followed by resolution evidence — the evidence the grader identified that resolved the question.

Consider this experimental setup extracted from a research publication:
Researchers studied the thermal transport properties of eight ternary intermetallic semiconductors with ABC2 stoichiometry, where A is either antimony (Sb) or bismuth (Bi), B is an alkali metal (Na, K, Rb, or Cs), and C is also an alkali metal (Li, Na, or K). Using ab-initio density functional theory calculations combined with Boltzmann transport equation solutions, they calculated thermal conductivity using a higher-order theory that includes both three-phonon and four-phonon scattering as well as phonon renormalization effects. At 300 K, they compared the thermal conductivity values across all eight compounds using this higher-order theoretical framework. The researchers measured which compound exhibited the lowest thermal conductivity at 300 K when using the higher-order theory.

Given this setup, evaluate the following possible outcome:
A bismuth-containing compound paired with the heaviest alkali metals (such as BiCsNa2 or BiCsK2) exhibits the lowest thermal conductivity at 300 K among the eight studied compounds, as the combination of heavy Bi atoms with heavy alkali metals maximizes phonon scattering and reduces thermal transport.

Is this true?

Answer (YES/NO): YES